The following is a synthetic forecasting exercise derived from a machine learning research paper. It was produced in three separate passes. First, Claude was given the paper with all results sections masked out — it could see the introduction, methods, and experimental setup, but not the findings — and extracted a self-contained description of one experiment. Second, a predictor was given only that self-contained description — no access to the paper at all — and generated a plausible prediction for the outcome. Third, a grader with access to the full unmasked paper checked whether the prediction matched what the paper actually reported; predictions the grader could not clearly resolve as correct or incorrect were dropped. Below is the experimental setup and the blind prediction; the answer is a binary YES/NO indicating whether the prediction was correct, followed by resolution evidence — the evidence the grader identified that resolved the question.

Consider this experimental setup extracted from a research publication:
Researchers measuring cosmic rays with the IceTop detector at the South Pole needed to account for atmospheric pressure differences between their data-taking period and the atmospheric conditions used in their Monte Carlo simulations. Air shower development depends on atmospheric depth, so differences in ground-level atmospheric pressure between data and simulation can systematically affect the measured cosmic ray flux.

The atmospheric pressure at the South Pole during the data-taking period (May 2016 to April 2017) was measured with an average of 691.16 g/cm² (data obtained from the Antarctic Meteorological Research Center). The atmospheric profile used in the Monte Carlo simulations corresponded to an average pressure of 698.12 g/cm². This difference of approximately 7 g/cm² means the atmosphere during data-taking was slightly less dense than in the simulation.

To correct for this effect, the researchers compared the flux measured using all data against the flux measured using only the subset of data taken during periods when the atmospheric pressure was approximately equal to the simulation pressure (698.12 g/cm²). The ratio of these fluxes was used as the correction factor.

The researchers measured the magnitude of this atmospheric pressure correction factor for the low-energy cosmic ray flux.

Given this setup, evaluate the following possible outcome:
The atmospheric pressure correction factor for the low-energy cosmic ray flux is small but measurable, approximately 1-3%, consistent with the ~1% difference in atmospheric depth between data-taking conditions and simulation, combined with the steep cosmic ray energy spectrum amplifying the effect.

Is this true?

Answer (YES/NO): NO